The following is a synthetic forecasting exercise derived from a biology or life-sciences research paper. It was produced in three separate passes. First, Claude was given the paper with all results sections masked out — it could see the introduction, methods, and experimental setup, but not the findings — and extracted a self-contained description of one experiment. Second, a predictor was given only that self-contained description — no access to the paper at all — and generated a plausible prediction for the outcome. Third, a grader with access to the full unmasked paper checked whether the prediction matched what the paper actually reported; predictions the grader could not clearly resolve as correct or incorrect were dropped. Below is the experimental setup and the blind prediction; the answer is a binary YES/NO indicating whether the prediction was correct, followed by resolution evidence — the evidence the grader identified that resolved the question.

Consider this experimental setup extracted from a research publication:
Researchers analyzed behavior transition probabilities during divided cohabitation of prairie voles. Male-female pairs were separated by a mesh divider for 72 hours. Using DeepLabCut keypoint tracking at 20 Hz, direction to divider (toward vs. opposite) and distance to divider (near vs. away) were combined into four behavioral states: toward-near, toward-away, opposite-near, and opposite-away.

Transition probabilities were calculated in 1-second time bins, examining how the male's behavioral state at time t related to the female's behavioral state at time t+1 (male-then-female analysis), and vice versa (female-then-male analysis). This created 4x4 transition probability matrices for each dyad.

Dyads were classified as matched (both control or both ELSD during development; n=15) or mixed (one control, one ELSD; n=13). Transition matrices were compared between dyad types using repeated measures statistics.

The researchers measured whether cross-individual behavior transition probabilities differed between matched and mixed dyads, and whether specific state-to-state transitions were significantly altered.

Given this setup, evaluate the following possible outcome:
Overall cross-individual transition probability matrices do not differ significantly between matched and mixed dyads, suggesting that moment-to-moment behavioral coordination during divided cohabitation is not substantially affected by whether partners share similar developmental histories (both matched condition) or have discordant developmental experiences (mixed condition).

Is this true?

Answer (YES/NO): NO